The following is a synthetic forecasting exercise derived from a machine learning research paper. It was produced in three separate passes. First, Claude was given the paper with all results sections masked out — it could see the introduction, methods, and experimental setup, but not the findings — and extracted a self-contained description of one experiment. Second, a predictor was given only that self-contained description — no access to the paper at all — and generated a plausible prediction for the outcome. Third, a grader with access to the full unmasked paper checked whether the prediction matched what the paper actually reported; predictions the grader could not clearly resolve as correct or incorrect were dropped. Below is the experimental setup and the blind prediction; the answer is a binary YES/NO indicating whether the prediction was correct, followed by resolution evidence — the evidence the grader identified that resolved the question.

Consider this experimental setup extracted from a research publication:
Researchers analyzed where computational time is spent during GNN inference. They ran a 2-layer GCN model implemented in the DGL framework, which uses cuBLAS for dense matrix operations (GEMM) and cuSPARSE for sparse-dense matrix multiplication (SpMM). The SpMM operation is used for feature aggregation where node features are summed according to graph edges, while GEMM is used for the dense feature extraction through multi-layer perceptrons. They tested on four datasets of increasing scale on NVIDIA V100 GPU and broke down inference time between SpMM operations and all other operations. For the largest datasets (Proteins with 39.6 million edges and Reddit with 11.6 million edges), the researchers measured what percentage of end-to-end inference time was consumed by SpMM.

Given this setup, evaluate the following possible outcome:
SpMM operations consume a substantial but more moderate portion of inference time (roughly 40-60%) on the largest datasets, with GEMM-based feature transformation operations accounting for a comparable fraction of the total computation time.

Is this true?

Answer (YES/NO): NO